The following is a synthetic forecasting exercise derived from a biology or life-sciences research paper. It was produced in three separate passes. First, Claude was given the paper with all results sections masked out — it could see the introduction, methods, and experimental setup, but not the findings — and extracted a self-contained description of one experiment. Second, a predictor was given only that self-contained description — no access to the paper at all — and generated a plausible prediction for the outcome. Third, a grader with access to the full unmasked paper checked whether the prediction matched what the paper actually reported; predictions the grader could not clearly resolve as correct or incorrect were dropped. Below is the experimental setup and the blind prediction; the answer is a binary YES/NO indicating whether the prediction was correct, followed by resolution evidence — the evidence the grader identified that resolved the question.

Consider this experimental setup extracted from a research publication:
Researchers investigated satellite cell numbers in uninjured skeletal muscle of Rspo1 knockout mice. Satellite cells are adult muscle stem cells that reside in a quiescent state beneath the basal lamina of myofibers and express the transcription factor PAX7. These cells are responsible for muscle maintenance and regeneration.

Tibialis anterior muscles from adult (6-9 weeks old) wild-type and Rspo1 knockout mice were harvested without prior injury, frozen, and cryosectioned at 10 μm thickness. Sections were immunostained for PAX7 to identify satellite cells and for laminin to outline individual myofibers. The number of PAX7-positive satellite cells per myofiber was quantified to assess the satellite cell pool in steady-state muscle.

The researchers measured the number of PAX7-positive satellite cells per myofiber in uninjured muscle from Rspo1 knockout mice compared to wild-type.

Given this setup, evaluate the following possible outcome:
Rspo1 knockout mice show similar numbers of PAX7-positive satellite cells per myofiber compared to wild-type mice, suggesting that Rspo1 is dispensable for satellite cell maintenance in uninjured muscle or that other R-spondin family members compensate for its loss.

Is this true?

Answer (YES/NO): YES